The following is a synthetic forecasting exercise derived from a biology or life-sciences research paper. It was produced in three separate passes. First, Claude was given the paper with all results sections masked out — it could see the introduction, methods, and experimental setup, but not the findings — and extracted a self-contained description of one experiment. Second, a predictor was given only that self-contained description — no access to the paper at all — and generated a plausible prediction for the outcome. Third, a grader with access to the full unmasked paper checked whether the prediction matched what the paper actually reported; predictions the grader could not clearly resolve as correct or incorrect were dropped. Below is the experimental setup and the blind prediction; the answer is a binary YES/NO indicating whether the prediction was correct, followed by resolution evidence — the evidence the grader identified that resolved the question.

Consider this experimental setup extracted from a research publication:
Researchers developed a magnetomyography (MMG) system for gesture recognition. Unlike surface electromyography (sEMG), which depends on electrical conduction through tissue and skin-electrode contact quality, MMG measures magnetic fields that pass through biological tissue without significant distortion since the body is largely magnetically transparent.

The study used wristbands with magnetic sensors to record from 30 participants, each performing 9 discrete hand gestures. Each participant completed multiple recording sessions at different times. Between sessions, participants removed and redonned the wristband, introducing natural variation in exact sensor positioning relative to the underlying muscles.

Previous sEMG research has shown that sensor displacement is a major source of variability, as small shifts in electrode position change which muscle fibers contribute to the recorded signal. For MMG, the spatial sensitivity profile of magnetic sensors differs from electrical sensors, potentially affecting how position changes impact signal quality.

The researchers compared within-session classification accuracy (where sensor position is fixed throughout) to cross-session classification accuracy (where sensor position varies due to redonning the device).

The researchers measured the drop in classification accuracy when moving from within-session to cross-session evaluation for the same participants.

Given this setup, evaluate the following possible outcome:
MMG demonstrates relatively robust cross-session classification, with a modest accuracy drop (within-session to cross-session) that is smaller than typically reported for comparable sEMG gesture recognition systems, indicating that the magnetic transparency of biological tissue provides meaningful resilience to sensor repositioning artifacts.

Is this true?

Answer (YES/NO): NO